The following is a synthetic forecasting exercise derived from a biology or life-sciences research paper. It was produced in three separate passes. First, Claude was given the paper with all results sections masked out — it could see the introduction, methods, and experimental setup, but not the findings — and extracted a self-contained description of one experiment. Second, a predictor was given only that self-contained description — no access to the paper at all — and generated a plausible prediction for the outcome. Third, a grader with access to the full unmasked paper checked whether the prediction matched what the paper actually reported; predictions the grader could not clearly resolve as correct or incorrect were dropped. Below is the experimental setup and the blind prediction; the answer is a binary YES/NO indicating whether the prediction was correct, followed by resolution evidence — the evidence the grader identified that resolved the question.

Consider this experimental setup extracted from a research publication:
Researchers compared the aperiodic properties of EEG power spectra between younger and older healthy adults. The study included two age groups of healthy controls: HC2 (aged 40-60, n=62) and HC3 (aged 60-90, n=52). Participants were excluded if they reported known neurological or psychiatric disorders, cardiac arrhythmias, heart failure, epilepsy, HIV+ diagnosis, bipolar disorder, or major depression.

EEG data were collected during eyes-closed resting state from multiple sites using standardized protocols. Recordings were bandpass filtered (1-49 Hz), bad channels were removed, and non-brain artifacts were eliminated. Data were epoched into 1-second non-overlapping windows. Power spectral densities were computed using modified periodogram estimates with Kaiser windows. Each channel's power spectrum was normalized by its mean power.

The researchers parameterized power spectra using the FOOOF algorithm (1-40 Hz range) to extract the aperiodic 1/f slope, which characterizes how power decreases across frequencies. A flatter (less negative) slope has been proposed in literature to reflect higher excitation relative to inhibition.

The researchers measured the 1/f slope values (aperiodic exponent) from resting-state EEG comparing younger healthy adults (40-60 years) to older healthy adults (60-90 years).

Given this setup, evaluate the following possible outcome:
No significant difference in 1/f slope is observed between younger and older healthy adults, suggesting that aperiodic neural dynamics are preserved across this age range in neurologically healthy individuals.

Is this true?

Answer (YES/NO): NO